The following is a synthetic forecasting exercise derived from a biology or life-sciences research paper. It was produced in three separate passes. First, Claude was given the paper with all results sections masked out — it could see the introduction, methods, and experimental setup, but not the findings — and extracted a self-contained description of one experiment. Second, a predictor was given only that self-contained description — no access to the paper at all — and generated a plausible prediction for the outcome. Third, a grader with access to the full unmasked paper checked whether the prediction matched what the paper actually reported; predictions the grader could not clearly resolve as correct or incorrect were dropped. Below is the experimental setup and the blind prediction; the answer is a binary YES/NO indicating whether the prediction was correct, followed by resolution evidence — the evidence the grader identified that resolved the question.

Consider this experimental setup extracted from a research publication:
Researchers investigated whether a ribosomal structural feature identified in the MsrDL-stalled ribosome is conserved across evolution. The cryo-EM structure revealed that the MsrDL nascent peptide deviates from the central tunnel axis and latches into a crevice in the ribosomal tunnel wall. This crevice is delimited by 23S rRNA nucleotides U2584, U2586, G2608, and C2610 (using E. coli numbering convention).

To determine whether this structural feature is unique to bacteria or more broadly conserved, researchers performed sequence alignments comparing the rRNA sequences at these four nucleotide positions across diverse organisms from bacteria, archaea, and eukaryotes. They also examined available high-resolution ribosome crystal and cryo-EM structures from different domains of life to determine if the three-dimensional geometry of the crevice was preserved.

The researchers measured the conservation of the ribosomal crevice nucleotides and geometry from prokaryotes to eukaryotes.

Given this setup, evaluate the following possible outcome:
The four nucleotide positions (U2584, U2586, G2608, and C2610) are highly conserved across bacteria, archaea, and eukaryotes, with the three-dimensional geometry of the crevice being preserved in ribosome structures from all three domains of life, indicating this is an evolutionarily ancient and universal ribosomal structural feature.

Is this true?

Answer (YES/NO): NO